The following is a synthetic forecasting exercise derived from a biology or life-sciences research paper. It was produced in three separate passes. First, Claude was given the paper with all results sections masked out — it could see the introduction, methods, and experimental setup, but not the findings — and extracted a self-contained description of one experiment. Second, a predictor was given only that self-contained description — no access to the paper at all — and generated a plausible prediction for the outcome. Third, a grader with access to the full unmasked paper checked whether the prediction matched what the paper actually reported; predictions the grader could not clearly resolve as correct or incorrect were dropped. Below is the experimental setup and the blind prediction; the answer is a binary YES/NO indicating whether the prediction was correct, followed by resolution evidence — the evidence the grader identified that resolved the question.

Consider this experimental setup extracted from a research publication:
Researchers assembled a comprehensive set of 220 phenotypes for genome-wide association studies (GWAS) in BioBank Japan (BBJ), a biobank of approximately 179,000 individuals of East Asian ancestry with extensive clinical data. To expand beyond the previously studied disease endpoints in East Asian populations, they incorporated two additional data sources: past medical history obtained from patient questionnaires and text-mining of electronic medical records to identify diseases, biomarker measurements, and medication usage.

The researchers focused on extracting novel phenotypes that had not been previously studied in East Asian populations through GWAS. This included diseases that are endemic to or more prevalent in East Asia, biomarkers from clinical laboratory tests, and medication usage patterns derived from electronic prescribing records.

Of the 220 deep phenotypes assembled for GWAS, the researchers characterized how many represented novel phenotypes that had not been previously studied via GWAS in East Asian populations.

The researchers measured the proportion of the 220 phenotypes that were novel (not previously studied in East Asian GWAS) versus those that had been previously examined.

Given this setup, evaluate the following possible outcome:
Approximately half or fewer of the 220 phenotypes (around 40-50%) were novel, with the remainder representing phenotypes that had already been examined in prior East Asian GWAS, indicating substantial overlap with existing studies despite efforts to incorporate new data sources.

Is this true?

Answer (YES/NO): YES